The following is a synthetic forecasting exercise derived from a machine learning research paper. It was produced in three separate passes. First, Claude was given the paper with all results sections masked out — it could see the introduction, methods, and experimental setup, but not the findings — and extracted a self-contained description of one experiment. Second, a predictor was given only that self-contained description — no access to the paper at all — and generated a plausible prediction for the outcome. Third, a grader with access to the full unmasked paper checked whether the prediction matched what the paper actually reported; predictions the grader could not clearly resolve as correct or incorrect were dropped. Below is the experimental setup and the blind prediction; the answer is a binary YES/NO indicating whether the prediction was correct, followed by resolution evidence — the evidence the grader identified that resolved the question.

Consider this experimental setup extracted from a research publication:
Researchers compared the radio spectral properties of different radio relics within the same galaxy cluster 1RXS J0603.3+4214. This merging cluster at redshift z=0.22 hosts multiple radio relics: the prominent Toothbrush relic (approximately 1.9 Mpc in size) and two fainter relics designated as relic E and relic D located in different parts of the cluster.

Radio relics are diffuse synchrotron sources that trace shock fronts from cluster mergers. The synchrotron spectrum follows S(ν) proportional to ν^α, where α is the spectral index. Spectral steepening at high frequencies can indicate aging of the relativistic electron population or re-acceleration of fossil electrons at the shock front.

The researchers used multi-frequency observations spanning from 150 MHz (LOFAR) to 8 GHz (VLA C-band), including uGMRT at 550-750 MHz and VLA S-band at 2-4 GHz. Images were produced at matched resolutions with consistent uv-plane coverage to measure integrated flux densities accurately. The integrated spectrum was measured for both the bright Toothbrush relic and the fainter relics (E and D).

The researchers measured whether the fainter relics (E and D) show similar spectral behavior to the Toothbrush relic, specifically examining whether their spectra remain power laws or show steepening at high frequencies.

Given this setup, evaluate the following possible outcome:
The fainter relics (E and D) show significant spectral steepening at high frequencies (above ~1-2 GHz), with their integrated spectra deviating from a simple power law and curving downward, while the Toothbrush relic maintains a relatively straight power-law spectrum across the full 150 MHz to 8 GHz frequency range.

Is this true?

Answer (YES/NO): YES